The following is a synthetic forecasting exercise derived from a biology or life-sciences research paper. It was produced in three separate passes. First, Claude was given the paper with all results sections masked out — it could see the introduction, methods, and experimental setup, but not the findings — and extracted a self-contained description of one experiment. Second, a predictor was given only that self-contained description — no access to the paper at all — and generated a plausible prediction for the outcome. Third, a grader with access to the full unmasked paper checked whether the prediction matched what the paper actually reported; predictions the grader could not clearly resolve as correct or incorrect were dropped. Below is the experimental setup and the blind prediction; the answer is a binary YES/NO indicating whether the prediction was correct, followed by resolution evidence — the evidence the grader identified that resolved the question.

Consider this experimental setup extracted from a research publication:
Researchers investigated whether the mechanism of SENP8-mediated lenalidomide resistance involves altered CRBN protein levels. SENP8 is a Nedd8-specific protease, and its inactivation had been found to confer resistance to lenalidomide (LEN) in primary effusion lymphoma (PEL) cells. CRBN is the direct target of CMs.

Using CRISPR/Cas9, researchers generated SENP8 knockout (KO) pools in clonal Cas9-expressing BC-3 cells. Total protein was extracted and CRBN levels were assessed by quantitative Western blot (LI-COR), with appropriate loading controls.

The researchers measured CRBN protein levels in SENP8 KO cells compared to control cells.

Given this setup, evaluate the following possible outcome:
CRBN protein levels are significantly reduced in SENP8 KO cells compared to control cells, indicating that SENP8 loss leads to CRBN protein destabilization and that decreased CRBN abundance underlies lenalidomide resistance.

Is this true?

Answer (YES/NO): NO